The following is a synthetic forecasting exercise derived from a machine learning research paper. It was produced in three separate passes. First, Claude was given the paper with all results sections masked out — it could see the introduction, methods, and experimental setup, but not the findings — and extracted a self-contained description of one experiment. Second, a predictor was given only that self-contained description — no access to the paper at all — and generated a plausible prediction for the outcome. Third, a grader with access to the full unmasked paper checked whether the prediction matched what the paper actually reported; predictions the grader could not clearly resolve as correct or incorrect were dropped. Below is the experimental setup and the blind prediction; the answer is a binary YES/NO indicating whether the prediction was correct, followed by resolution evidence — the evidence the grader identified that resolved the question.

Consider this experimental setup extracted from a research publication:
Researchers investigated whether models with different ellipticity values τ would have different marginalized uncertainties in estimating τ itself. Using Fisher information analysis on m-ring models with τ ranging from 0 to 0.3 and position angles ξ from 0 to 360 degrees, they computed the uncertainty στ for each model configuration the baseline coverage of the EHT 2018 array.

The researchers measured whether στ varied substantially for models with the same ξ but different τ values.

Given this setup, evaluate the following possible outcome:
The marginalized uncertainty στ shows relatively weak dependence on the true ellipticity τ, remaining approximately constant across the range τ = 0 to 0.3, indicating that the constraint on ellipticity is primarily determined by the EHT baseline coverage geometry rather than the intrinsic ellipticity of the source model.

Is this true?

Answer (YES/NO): YES